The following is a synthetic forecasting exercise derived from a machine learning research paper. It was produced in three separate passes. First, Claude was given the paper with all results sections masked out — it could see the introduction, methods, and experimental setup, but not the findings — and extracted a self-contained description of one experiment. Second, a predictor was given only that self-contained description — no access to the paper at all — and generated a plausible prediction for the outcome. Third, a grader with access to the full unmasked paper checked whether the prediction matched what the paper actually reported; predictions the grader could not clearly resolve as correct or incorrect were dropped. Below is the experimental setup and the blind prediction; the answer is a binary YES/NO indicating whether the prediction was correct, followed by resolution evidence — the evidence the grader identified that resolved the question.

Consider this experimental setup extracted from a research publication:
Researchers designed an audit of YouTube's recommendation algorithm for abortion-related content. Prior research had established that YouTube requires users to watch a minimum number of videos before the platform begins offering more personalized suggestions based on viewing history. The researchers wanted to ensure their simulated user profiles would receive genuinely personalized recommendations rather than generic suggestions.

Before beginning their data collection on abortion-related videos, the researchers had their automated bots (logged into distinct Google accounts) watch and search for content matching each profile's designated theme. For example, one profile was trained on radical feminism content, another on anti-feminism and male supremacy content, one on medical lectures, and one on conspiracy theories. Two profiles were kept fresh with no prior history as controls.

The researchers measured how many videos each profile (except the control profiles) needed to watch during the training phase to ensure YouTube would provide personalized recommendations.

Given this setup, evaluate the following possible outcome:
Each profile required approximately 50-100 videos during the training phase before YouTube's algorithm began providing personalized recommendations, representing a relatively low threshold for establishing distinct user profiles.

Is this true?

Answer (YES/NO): NO